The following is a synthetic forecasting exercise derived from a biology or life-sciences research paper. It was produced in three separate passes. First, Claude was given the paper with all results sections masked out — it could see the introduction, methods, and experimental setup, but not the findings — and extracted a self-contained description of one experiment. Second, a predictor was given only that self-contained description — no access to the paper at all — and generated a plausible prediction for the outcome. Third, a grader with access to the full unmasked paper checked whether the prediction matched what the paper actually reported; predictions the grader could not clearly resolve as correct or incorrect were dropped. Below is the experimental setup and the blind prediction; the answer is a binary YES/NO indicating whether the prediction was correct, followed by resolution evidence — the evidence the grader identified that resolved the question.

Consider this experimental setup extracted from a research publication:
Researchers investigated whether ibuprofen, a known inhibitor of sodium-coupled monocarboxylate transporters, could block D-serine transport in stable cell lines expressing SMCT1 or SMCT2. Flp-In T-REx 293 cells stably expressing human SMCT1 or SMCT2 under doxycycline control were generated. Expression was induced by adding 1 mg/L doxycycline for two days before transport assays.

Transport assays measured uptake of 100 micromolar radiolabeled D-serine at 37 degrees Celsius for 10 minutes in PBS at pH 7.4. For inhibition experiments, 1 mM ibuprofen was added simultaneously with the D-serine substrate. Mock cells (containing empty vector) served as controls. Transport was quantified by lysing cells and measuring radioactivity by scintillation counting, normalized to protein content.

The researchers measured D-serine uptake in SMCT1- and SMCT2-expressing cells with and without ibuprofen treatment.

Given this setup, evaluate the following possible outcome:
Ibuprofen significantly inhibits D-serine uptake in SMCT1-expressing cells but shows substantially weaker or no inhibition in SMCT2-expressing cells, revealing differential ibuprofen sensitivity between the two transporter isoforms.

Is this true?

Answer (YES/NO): NO